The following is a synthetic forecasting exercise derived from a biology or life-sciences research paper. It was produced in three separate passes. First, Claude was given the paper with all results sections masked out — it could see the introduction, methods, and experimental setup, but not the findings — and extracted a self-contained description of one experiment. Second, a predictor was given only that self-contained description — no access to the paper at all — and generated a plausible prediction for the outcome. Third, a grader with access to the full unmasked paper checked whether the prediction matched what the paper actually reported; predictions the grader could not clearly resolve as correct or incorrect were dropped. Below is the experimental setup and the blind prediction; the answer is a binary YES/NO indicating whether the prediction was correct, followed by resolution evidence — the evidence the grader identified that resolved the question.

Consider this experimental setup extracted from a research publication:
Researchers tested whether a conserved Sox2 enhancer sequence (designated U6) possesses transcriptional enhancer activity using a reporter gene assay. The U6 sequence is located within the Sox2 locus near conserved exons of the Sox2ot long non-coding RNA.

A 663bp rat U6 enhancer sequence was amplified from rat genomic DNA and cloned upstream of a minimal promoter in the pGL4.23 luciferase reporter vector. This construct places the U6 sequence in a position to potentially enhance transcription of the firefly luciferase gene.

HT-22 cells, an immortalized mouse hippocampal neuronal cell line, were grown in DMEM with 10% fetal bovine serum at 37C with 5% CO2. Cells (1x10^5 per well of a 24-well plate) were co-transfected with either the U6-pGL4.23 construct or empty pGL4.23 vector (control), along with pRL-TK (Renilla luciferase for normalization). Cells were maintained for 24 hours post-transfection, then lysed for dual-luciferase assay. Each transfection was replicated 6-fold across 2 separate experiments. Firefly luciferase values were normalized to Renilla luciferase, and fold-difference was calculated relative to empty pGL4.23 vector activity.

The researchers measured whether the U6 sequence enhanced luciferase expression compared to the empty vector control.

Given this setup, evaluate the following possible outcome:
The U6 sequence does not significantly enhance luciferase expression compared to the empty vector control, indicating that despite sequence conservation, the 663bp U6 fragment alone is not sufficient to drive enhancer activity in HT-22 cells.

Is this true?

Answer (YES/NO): YES